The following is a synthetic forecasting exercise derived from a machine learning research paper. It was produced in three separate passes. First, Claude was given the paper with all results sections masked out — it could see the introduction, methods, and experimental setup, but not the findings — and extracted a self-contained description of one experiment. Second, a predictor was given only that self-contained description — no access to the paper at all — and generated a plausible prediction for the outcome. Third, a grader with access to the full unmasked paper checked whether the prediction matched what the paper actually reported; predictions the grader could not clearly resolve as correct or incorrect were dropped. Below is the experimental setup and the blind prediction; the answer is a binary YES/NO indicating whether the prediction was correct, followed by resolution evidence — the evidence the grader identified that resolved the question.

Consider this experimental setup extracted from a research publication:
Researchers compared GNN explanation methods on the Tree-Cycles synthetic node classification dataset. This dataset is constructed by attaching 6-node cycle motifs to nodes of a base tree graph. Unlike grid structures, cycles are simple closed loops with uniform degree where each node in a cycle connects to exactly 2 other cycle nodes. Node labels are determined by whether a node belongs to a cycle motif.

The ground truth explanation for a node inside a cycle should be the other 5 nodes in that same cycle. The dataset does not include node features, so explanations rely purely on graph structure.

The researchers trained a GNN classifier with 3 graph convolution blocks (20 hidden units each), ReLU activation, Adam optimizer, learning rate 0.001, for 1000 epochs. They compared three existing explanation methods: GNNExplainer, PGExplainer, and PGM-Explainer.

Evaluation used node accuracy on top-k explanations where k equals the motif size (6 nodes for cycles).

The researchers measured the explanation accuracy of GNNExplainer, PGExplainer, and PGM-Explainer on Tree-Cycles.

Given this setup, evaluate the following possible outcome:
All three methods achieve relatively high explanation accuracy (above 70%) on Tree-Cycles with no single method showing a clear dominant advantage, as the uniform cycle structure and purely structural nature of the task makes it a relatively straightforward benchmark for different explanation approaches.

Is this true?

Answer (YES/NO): NO